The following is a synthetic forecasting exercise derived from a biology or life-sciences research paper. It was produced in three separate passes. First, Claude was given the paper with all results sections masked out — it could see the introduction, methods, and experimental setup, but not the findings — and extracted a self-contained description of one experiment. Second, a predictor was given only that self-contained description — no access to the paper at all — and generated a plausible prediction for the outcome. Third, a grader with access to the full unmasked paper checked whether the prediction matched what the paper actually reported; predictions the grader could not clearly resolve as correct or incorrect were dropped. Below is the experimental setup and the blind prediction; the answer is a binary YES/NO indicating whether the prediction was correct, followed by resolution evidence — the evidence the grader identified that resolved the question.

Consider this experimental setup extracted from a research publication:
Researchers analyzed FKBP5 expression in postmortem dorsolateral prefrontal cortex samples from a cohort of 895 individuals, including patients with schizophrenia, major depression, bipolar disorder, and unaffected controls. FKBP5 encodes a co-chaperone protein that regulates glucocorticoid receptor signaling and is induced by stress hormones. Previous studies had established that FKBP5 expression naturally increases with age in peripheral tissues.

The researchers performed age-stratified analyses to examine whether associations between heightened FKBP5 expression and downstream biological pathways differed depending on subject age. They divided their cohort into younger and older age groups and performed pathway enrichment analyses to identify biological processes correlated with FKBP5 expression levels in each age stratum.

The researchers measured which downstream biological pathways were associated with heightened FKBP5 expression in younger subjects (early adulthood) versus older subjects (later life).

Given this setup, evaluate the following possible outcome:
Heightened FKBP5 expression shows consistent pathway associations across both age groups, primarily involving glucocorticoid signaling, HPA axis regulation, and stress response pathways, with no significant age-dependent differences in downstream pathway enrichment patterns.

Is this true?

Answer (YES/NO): NO